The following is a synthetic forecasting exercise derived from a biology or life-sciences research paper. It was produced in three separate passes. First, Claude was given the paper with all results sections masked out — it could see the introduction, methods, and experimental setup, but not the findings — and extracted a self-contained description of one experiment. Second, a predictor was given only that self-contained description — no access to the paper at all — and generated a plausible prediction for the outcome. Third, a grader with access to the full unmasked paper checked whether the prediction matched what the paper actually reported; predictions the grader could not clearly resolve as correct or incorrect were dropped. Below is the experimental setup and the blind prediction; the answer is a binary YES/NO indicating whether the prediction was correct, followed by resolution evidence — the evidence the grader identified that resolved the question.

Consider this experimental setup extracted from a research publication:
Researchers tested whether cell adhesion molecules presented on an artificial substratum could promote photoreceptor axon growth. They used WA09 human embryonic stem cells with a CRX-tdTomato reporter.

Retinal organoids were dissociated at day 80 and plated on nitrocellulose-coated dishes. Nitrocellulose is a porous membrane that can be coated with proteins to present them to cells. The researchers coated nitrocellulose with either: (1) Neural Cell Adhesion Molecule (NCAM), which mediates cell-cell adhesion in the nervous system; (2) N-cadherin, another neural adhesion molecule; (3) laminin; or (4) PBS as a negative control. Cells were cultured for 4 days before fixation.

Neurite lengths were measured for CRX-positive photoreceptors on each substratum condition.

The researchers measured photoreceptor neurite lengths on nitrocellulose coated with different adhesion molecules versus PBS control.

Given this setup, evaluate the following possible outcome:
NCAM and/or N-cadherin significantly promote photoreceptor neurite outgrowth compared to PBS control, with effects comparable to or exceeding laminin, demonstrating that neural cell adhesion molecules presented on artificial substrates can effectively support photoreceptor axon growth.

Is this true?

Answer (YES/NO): NO